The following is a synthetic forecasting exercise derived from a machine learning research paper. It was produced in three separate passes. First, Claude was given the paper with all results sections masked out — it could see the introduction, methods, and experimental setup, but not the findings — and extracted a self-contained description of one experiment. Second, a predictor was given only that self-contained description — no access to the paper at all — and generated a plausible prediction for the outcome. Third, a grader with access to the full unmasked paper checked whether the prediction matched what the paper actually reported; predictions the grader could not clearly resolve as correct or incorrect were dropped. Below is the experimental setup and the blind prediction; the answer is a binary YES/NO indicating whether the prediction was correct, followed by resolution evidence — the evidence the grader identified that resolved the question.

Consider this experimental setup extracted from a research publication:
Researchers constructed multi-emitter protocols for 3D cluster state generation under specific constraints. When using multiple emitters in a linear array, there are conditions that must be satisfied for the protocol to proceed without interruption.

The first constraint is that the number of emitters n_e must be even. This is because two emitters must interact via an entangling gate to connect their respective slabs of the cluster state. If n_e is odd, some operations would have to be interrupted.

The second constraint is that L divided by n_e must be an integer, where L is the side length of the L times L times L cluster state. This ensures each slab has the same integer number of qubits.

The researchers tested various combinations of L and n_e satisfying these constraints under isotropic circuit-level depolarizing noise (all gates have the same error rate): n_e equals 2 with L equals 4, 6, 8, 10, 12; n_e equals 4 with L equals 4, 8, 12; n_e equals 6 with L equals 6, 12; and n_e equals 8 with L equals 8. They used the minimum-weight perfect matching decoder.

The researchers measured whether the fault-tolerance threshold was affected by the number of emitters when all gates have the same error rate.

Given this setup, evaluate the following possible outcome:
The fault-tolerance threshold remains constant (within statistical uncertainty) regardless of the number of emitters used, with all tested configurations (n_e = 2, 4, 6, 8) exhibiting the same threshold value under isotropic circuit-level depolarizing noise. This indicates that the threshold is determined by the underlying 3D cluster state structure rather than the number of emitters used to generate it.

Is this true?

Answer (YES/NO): NO